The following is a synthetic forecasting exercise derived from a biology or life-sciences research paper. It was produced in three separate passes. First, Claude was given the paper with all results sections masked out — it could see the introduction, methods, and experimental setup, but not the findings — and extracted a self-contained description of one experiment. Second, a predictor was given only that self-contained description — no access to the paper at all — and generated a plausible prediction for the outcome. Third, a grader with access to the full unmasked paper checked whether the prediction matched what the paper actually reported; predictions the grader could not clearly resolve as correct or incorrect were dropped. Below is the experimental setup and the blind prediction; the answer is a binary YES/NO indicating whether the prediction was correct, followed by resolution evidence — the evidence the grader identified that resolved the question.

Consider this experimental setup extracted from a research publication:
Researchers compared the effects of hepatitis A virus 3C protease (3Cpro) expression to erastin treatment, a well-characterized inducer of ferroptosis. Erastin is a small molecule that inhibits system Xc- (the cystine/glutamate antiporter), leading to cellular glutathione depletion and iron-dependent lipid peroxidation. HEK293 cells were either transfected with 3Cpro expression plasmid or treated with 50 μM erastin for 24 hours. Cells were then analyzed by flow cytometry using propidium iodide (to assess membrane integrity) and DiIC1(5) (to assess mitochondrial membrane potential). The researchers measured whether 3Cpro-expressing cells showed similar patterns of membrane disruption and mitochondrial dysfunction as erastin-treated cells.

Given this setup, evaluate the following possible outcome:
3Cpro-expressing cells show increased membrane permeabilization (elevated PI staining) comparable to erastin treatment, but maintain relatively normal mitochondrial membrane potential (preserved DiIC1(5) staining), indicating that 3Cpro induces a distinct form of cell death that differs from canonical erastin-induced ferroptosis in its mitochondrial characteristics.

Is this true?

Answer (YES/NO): NO